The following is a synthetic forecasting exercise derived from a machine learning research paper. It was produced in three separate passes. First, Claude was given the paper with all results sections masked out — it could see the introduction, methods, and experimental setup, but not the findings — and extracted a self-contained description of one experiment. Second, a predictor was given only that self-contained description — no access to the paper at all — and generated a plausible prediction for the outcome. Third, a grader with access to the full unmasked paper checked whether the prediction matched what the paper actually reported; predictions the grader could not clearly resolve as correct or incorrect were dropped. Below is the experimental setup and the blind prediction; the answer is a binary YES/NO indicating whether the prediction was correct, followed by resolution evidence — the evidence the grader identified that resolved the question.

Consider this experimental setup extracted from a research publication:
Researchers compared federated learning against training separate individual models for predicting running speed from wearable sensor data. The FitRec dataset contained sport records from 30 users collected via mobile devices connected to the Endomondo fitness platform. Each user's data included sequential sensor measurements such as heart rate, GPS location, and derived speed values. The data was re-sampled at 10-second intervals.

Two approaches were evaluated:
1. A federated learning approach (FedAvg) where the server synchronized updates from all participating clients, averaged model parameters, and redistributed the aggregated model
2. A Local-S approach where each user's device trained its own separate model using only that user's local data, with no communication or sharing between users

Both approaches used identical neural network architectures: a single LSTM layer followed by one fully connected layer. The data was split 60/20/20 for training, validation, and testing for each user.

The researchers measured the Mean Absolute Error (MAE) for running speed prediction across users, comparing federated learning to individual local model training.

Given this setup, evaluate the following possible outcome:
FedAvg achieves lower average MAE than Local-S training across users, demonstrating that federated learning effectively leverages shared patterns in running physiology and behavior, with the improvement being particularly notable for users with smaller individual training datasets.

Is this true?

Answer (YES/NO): NO